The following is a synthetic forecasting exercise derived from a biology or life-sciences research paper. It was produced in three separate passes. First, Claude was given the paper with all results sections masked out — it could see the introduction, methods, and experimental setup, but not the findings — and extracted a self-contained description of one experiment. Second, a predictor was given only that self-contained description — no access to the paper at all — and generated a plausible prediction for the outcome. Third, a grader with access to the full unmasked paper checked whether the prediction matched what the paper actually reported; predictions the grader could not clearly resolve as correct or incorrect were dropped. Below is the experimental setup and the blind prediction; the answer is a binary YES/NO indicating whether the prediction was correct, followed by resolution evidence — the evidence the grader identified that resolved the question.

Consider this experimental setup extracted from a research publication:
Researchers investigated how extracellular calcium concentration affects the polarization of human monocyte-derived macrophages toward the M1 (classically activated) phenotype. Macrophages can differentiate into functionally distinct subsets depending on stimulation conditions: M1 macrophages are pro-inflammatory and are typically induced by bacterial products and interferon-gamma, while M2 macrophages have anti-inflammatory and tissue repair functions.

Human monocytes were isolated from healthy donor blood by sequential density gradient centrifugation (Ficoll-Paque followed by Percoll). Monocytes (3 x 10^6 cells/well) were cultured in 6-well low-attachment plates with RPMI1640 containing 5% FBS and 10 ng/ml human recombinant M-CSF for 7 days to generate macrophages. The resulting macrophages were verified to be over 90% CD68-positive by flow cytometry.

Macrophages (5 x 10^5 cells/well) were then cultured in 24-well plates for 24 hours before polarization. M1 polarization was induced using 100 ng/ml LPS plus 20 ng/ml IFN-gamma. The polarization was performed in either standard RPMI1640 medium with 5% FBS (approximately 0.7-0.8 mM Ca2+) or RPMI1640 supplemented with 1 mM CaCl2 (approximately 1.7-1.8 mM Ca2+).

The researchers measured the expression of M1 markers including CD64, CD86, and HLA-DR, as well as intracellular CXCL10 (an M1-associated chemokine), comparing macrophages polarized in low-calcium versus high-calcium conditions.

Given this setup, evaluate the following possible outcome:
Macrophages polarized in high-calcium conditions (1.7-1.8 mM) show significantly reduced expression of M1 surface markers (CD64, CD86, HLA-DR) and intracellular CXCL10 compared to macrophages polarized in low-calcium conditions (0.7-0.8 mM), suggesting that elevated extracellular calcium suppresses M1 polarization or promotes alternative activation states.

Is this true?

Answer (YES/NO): NO